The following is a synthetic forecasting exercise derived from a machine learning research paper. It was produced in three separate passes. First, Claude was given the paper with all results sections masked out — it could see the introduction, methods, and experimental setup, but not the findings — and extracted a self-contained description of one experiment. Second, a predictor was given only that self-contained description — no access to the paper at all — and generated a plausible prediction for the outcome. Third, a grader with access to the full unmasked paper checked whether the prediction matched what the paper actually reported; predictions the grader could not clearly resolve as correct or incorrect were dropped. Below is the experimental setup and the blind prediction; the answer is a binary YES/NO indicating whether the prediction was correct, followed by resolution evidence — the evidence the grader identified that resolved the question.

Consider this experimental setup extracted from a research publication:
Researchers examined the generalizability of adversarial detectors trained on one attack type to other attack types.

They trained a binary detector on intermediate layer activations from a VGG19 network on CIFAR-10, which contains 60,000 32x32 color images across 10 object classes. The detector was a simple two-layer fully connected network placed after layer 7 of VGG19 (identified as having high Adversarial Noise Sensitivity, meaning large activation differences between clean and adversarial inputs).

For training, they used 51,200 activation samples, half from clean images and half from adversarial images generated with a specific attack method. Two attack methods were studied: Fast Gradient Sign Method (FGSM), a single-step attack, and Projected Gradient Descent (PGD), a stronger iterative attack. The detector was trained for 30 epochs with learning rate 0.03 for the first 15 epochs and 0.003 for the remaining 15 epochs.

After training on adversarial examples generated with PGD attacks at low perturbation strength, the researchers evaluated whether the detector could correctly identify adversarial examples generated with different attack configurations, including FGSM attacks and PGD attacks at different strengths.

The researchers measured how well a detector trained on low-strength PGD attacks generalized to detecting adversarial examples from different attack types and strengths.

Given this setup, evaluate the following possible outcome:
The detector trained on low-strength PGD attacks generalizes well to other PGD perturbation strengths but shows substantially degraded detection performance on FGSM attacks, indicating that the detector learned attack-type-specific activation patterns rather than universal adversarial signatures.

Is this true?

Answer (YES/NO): NO